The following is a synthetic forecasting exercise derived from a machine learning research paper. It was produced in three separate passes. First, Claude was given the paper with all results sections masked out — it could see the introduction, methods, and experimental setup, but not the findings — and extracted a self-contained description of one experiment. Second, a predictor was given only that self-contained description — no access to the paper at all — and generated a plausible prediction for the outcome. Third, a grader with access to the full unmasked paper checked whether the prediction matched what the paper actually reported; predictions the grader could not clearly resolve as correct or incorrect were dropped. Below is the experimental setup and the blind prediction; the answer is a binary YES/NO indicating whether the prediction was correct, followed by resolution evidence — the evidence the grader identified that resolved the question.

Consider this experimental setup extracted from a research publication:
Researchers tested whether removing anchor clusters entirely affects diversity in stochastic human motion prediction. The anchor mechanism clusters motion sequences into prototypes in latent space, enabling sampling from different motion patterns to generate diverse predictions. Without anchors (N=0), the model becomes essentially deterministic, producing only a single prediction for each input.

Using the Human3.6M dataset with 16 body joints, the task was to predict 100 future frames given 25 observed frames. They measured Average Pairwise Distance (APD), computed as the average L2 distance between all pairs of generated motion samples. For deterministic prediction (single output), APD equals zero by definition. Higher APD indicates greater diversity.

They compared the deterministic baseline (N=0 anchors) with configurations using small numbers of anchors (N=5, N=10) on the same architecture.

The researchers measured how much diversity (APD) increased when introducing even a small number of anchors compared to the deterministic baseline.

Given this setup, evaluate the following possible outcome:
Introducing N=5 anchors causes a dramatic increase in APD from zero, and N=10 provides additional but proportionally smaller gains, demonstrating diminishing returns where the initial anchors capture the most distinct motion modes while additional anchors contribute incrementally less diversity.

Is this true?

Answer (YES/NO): YES